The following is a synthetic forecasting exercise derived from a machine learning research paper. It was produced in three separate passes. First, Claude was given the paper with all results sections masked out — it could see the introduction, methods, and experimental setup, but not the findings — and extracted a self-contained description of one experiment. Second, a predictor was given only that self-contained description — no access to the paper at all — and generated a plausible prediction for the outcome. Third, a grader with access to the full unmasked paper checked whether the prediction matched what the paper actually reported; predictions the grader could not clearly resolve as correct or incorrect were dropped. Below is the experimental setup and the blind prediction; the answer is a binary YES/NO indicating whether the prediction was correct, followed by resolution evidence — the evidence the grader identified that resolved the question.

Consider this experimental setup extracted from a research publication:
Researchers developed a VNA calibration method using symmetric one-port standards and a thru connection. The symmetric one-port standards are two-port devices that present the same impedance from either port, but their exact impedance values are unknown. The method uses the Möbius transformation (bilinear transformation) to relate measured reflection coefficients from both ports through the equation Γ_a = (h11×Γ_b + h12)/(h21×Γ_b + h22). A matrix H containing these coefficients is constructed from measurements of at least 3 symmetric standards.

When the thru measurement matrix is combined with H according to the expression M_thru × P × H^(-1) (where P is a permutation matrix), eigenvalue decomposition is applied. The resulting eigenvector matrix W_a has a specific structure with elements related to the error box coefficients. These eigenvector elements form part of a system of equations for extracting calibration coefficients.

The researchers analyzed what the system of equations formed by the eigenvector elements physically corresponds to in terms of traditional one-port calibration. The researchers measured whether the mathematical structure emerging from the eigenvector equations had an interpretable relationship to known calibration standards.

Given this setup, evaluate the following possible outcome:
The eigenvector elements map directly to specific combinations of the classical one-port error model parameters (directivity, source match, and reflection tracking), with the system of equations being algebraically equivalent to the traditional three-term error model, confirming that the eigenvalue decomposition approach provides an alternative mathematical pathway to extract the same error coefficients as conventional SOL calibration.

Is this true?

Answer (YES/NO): NO